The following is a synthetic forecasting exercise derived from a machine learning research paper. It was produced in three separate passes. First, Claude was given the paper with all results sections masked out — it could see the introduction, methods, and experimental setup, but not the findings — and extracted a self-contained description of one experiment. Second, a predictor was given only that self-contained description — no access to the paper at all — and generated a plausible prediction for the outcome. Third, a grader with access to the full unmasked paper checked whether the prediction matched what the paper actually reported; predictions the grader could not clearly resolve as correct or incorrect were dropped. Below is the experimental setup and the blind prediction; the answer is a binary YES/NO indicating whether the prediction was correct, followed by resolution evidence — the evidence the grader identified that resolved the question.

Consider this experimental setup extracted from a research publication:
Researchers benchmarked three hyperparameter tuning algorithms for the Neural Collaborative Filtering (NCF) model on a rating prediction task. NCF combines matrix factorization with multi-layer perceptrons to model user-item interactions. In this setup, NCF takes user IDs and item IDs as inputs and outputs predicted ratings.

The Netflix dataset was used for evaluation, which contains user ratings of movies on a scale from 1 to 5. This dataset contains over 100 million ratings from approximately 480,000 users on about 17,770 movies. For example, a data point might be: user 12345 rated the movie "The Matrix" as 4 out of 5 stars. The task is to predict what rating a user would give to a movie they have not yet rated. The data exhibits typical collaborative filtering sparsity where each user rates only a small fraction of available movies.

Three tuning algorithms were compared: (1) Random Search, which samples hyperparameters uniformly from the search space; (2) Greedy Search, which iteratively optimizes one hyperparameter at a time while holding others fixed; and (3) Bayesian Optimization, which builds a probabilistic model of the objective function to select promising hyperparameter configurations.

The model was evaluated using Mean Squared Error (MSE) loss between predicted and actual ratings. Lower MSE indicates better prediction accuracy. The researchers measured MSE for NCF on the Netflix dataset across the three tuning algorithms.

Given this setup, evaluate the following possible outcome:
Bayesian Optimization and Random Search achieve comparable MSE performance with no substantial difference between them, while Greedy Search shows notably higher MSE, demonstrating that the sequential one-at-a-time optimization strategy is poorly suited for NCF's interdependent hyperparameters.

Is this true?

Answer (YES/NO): NO